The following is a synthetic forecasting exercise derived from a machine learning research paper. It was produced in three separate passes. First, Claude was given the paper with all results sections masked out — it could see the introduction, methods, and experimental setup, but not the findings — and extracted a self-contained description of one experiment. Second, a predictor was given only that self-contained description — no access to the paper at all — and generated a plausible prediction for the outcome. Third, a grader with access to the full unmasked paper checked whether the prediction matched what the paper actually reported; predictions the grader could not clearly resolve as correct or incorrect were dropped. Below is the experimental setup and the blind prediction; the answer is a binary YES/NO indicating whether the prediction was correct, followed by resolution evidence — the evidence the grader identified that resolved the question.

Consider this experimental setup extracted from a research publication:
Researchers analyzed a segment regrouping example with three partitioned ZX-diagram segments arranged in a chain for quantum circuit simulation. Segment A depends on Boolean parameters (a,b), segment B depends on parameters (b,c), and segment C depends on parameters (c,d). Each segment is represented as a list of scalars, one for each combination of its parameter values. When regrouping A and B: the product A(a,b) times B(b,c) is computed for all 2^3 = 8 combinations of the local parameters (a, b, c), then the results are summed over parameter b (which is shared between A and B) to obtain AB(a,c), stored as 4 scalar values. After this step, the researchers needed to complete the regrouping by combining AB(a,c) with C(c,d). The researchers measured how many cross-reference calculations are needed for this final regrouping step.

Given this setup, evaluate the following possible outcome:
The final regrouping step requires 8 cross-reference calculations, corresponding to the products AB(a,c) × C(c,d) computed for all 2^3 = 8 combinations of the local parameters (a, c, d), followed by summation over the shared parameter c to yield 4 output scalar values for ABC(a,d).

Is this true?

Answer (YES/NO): YES